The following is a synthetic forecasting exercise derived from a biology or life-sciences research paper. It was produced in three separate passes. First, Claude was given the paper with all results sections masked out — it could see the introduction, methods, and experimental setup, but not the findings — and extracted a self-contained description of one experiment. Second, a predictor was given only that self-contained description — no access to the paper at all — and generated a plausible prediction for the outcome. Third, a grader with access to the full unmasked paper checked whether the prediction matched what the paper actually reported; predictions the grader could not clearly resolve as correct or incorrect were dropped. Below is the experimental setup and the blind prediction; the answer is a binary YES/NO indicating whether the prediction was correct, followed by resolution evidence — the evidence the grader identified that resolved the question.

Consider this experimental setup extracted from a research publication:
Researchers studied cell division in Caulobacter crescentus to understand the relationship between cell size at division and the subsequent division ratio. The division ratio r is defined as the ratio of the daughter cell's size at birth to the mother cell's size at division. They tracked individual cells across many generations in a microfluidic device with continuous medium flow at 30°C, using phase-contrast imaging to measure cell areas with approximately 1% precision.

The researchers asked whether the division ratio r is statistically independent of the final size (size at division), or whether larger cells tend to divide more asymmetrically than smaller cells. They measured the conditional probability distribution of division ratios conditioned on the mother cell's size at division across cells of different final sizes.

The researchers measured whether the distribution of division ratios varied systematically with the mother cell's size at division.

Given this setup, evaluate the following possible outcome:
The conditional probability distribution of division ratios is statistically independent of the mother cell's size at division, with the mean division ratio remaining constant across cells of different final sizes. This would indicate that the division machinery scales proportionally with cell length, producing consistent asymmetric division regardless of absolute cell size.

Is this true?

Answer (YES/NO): YES